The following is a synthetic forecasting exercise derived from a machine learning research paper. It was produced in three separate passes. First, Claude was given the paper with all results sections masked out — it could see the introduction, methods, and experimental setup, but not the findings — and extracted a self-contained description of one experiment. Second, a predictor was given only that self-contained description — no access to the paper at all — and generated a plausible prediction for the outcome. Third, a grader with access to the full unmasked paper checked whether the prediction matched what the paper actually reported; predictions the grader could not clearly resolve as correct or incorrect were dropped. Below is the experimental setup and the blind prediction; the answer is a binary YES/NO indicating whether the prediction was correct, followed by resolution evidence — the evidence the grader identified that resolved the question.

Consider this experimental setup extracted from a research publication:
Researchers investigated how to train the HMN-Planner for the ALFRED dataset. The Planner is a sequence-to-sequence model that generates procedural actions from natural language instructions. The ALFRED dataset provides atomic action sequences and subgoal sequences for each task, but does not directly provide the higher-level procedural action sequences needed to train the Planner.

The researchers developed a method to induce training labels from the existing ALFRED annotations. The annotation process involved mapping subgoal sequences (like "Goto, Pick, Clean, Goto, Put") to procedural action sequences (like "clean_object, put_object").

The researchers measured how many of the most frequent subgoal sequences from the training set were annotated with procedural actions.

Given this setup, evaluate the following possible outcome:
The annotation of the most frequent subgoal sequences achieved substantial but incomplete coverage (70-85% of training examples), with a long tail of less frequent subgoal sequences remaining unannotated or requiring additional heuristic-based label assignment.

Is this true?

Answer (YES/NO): NO